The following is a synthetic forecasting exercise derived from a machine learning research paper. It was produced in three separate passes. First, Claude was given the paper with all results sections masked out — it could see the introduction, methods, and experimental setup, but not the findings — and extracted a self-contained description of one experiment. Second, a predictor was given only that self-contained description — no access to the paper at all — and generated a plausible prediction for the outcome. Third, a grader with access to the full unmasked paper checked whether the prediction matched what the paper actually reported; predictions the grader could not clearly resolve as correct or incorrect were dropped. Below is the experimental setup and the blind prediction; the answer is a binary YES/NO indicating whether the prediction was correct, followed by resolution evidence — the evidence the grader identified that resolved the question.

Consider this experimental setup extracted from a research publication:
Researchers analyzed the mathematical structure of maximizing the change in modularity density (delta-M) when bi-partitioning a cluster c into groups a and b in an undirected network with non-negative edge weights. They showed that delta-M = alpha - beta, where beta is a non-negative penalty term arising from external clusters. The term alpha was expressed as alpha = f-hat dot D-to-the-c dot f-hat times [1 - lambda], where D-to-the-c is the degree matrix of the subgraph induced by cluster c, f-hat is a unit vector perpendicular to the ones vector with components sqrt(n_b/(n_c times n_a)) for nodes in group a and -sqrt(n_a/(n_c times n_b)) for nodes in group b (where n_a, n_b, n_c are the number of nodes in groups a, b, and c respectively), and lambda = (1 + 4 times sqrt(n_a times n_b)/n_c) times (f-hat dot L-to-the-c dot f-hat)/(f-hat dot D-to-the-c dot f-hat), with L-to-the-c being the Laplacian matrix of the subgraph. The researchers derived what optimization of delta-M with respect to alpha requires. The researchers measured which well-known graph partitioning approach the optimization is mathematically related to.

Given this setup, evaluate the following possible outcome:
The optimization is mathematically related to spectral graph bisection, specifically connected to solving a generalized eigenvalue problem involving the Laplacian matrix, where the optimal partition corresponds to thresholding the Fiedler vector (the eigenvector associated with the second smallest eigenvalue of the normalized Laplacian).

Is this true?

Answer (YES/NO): NO